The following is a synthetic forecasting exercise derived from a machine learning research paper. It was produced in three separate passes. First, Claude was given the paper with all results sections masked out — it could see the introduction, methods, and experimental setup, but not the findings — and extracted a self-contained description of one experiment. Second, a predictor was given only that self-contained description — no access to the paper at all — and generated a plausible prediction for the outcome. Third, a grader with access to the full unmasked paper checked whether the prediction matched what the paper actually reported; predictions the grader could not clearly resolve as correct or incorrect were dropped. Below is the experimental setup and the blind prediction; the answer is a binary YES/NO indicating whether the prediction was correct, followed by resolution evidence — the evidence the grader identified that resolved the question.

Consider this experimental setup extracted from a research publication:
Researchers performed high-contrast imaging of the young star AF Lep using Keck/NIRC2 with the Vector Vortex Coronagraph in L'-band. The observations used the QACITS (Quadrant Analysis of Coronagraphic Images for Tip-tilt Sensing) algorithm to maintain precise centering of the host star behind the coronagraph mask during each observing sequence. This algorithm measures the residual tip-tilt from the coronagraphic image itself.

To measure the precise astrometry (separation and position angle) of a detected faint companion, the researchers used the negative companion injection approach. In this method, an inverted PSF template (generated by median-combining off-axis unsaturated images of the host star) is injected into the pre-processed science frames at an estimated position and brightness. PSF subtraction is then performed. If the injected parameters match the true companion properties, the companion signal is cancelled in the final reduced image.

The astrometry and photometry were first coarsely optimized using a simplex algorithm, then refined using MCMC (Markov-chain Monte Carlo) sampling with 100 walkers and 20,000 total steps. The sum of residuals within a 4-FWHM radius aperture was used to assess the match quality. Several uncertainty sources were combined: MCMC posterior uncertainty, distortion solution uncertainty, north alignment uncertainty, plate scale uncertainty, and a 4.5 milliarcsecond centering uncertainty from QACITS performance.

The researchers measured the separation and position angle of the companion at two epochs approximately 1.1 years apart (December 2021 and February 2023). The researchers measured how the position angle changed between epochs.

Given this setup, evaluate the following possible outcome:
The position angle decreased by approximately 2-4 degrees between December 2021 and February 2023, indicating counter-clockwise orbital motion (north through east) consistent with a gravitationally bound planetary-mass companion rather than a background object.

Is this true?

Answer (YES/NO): NO